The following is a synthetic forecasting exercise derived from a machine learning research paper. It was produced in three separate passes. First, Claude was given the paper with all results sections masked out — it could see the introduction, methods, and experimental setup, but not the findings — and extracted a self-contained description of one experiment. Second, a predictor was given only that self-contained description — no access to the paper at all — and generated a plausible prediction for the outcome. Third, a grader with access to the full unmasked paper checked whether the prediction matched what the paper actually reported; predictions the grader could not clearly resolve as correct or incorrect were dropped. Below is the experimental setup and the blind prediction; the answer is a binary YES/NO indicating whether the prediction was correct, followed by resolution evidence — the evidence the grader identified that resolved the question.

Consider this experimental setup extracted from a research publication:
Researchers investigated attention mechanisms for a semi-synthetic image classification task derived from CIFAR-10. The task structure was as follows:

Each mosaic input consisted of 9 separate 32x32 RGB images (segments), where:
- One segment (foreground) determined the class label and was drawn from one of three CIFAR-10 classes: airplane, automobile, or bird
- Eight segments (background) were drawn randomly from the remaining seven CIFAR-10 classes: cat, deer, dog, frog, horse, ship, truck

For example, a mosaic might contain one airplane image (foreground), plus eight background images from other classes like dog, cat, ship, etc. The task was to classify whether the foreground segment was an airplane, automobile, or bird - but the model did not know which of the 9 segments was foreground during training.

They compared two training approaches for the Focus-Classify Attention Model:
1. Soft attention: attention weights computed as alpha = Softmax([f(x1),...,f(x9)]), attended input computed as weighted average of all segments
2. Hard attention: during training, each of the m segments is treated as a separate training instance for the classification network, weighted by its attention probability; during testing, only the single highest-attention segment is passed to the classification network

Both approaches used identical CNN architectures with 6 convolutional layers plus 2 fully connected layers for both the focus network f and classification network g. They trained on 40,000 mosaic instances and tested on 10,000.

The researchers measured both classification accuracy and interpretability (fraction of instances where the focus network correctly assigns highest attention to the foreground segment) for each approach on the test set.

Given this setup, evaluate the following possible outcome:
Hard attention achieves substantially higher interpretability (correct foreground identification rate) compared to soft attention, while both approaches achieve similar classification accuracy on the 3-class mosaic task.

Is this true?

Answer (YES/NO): NO